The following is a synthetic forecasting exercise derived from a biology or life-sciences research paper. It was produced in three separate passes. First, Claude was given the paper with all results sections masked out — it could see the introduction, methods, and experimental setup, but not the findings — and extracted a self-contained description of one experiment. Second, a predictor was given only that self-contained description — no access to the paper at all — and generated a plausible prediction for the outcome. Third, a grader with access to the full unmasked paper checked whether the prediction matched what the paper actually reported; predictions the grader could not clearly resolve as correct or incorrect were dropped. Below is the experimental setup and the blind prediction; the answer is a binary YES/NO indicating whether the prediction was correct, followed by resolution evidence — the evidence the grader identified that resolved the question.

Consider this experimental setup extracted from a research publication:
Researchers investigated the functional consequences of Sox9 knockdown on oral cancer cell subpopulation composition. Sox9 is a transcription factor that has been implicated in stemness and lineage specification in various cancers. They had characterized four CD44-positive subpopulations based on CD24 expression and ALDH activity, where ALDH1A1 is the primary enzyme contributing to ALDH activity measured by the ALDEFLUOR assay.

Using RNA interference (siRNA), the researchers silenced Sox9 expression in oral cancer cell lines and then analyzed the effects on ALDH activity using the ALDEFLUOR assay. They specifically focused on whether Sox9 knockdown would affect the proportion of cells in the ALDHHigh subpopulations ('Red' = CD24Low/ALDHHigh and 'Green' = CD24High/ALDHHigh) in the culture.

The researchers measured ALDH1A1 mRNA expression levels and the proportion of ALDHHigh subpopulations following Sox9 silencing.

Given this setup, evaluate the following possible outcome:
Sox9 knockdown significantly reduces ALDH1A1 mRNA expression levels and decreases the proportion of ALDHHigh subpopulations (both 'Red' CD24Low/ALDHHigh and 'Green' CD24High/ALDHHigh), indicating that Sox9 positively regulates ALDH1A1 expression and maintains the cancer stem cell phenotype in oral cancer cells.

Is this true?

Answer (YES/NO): YES